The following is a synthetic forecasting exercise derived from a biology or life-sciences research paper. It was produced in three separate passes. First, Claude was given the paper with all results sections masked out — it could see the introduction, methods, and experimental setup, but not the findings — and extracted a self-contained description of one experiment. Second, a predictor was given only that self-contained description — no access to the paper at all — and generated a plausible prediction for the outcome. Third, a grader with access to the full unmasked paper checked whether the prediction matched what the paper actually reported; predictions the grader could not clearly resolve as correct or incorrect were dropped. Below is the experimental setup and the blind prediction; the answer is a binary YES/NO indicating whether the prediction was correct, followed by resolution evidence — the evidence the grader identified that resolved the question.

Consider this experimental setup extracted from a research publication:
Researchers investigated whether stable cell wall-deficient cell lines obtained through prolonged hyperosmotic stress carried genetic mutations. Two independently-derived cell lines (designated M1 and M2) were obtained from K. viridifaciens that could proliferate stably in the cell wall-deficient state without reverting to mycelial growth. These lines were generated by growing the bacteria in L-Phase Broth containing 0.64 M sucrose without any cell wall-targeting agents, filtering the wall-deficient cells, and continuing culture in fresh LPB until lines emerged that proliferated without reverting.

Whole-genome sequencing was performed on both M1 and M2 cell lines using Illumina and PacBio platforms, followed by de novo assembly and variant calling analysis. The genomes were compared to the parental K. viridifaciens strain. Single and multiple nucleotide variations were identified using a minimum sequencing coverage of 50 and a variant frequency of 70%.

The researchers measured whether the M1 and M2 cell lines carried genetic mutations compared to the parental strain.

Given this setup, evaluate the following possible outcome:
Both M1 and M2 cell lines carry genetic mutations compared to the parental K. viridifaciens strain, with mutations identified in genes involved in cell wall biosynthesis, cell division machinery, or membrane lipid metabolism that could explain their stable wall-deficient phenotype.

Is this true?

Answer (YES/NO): NO